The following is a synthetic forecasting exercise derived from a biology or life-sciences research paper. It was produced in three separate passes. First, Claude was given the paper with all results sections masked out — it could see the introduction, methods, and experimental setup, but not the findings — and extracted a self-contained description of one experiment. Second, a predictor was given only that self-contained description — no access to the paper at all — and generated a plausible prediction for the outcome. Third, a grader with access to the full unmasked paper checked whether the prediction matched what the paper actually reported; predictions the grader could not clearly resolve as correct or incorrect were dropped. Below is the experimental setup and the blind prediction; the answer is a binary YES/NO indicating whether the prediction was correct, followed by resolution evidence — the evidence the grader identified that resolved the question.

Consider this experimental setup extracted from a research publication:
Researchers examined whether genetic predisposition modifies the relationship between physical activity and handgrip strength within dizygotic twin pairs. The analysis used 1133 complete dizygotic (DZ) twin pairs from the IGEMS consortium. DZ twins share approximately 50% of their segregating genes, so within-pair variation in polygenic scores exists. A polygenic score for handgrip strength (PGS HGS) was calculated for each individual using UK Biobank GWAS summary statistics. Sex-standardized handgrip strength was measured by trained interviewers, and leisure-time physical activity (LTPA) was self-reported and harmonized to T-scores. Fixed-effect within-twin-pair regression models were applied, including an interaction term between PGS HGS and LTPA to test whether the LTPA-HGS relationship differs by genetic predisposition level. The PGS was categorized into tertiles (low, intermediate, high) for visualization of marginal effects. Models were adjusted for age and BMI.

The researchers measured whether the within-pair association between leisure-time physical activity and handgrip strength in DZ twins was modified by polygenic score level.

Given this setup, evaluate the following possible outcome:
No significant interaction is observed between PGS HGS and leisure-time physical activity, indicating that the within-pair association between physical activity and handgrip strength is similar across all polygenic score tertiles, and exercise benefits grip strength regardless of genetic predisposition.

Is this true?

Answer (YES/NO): YES